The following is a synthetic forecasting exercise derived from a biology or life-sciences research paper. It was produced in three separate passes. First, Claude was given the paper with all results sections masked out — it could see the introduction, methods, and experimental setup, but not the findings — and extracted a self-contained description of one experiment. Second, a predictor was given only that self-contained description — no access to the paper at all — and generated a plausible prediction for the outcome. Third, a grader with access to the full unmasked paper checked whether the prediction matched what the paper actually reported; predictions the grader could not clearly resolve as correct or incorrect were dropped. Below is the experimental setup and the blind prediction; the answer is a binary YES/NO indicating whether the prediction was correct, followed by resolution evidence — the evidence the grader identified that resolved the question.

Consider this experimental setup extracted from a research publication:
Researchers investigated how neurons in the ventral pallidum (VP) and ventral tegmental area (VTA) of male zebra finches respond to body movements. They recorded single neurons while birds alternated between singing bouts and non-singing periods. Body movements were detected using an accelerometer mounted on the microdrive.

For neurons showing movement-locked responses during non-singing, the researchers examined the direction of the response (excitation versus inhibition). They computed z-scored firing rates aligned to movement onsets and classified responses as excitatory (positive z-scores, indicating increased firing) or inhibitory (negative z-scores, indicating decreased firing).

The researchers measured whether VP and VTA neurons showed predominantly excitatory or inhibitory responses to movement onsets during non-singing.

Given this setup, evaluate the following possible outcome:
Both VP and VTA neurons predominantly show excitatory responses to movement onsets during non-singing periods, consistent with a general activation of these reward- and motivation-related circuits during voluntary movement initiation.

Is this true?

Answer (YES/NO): YES